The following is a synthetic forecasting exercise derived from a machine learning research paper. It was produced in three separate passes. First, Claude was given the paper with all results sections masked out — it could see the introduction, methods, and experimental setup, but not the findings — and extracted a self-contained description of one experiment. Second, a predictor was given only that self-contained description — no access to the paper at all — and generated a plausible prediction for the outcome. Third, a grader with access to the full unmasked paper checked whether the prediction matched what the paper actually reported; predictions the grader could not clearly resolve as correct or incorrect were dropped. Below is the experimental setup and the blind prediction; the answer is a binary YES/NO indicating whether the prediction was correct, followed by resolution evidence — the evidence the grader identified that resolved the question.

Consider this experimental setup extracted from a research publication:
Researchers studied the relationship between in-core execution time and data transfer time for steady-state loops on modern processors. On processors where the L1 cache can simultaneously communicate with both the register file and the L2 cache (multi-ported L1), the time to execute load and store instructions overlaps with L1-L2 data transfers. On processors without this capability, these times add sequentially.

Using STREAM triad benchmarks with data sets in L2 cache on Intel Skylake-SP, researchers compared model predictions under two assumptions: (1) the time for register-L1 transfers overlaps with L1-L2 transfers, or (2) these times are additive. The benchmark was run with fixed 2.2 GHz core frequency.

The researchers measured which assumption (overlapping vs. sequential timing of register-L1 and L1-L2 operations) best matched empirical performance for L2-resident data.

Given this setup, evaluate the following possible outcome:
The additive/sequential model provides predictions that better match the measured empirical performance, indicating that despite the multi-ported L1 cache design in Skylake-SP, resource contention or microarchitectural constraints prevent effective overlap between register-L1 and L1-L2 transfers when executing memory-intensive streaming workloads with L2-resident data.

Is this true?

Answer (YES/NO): YES